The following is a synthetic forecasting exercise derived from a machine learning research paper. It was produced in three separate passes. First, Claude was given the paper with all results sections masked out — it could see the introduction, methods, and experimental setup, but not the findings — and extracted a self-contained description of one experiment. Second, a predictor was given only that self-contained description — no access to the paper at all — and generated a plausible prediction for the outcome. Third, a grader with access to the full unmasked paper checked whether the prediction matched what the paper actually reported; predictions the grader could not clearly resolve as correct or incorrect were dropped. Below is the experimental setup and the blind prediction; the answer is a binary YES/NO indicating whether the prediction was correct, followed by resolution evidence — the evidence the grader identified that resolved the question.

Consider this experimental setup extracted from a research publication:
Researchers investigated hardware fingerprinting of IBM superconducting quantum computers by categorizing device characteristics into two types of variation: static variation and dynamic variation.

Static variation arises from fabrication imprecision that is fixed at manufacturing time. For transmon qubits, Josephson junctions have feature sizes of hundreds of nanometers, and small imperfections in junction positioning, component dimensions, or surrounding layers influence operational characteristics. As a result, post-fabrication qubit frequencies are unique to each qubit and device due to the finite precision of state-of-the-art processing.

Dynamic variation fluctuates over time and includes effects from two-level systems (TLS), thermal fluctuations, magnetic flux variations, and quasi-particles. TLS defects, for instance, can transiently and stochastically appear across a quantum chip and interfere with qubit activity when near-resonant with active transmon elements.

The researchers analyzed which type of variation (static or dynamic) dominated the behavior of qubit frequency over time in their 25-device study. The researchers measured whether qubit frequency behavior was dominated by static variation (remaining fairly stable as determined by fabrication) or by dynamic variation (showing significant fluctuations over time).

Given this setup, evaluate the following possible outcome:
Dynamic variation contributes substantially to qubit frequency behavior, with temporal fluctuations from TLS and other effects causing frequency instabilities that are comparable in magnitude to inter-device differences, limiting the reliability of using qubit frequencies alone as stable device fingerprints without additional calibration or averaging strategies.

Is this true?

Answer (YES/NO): NO